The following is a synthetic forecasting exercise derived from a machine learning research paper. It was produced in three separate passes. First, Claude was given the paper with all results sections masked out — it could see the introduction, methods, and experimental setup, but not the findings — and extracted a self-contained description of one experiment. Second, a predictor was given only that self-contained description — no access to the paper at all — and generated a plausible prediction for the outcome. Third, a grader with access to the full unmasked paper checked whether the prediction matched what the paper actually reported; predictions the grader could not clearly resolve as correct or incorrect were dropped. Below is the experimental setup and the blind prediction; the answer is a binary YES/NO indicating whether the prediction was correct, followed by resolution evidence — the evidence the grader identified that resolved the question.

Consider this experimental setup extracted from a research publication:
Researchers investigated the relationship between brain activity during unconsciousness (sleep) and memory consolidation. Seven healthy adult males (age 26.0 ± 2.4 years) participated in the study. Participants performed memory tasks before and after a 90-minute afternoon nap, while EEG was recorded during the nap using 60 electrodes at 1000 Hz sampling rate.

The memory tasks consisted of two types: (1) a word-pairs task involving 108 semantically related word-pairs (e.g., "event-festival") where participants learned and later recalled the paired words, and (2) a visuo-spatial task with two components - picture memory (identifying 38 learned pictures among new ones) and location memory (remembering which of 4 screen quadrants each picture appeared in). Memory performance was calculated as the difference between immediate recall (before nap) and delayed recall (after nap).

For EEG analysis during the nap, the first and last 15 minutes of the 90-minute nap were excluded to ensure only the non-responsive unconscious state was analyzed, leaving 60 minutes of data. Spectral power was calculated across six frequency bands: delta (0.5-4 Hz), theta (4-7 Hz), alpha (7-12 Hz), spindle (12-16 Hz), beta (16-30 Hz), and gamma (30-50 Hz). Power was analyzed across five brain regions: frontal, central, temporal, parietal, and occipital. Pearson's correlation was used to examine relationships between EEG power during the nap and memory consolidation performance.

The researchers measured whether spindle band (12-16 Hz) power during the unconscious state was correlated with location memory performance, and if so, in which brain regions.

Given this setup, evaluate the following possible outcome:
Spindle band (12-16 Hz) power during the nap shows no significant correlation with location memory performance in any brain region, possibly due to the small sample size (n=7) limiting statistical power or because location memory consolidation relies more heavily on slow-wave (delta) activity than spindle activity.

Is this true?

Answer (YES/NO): NO